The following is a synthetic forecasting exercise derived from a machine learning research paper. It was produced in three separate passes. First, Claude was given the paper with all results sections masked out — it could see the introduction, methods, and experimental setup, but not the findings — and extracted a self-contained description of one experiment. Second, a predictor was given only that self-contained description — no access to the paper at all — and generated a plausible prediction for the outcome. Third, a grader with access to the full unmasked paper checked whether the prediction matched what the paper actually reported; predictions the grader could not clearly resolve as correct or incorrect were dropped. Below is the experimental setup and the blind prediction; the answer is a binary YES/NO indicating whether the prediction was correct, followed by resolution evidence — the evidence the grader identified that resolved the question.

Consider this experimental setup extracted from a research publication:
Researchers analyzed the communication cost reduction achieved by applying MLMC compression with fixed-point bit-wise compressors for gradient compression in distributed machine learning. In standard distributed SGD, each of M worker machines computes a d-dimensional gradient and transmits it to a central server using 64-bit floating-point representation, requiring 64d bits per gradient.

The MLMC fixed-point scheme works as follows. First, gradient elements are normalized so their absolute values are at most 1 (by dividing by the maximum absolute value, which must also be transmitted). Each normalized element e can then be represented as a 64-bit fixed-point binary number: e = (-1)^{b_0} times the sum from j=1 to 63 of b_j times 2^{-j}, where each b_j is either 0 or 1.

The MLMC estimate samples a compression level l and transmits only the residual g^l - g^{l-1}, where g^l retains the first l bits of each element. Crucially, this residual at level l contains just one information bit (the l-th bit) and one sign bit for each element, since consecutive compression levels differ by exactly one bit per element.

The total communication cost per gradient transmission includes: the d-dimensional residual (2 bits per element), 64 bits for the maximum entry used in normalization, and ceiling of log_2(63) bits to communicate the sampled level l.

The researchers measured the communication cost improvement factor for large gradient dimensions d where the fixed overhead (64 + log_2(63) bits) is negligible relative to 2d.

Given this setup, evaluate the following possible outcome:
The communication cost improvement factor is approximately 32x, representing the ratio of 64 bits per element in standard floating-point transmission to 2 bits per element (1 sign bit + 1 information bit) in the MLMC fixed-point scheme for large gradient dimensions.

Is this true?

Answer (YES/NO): YES